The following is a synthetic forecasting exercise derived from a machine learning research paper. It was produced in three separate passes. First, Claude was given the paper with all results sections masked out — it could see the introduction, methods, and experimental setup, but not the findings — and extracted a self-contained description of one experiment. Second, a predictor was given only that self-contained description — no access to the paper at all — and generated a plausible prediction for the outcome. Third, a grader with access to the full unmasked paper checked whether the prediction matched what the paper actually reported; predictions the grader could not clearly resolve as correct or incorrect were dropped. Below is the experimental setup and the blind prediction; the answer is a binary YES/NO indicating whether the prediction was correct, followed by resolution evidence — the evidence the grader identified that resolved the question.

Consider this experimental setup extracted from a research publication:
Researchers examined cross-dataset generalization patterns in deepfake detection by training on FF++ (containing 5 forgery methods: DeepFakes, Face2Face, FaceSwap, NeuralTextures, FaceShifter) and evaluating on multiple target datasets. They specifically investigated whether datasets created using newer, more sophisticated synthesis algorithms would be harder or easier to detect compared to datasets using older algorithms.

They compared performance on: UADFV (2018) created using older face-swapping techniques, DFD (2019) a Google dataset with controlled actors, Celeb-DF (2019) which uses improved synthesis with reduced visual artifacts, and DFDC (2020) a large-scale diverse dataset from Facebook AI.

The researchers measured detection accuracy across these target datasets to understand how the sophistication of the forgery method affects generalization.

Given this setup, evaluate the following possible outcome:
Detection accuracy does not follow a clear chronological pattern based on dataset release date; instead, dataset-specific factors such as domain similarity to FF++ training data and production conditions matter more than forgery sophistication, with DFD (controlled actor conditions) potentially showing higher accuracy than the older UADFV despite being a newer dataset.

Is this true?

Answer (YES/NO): YES